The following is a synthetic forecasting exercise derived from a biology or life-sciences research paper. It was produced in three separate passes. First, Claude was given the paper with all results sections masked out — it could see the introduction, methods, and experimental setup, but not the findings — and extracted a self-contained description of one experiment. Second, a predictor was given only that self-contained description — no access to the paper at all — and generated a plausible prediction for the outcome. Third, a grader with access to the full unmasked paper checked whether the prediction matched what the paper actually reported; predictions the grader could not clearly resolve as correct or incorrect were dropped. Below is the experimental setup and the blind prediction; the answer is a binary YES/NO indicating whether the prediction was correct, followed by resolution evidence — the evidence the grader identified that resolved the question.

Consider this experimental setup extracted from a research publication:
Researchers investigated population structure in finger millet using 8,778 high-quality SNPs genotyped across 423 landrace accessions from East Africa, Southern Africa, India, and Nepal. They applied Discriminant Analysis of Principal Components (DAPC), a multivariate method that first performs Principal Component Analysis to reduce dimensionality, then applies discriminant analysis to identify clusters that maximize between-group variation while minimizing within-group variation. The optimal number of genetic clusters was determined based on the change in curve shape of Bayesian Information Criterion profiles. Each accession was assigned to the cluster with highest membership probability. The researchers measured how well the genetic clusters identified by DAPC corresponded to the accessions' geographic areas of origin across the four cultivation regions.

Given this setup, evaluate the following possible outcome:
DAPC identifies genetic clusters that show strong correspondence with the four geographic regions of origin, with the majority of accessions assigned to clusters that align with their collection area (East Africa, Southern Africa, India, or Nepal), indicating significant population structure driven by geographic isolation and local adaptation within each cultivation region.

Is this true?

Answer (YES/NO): YES